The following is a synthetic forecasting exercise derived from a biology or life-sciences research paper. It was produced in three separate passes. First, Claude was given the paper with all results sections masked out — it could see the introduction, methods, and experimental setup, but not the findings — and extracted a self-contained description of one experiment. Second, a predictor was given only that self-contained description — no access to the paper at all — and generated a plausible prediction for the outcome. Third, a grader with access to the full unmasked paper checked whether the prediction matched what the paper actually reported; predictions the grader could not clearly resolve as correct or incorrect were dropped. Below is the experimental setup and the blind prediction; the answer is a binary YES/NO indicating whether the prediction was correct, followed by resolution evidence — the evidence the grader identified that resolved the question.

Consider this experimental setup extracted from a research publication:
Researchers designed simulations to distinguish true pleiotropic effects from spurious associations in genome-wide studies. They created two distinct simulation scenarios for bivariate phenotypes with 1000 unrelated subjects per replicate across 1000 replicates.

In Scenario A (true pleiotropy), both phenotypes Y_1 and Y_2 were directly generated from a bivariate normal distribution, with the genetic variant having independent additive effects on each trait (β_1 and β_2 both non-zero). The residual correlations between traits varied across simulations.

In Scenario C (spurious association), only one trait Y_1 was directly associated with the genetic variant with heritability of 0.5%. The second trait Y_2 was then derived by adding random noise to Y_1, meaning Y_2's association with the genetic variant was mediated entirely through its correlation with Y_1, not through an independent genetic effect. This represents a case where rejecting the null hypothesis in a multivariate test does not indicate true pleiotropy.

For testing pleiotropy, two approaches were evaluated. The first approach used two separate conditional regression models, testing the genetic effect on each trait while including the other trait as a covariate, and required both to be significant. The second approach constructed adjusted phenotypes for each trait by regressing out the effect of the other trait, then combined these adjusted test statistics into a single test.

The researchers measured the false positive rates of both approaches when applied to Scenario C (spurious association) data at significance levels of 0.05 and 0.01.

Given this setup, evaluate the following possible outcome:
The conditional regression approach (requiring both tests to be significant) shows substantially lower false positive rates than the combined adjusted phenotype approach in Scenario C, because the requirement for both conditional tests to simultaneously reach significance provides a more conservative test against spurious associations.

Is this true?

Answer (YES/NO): NO